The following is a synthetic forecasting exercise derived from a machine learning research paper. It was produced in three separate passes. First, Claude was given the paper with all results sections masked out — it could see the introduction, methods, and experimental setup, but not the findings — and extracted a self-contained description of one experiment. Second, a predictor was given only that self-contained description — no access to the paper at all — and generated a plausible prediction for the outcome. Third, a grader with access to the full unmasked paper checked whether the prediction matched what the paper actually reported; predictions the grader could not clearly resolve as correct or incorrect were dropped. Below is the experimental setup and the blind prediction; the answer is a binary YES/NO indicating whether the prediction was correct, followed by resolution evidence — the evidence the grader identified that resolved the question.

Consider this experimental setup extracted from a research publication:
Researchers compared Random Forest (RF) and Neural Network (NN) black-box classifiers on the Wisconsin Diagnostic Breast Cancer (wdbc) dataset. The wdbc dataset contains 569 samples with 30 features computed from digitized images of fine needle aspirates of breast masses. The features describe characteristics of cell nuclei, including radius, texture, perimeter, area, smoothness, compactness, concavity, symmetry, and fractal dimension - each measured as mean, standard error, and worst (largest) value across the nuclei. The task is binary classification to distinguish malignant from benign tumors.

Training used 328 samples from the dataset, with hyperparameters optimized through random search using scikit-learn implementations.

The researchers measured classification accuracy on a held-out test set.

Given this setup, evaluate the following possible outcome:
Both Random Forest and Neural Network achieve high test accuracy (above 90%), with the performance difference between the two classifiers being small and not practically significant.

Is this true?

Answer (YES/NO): YES